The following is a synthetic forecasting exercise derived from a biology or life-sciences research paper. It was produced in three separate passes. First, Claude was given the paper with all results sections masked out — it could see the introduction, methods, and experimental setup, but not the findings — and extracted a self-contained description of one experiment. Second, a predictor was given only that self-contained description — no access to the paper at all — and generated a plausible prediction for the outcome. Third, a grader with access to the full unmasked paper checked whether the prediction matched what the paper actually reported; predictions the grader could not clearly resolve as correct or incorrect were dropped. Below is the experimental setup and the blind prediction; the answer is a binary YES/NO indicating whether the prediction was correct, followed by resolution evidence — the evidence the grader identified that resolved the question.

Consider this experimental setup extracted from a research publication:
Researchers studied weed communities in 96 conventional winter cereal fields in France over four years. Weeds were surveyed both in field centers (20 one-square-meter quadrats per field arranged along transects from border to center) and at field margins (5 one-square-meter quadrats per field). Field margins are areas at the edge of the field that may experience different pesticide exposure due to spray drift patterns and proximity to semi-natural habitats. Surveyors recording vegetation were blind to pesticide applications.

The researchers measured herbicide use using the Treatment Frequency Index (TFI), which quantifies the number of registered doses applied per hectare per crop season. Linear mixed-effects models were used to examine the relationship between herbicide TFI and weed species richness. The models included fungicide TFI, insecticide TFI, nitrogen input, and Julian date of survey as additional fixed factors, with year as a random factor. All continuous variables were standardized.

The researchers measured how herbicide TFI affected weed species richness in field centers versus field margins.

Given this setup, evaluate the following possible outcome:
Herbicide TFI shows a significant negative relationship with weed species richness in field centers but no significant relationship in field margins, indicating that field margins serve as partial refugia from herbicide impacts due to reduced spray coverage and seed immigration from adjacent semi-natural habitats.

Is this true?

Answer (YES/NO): NO